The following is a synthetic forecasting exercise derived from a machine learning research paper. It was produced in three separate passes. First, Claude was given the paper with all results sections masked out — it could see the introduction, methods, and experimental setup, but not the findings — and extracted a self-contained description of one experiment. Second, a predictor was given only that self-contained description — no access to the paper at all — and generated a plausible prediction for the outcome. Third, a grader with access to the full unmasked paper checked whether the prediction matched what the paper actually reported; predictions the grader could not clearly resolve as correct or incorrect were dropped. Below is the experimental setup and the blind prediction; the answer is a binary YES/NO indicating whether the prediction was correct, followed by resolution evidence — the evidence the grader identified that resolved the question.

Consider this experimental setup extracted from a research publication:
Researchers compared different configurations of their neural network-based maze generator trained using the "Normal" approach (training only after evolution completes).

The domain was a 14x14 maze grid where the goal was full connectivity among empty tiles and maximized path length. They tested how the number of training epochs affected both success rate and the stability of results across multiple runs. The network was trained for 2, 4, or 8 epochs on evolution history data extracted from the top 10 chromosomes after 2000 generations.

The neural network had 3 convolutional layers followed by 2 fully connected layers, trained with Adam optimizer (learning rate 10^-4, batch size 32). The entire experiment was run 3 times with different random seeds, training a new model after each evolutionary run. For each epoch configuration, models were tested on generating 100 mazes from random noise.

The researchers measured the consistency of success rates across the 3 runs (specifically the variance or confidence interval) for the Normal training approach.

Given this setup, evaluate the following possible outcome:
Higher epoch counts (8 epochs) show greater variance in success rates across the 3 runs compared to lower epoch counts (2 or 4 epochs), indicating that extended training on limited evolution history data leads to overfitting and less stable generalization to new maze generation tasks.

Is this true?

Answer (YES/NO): NO